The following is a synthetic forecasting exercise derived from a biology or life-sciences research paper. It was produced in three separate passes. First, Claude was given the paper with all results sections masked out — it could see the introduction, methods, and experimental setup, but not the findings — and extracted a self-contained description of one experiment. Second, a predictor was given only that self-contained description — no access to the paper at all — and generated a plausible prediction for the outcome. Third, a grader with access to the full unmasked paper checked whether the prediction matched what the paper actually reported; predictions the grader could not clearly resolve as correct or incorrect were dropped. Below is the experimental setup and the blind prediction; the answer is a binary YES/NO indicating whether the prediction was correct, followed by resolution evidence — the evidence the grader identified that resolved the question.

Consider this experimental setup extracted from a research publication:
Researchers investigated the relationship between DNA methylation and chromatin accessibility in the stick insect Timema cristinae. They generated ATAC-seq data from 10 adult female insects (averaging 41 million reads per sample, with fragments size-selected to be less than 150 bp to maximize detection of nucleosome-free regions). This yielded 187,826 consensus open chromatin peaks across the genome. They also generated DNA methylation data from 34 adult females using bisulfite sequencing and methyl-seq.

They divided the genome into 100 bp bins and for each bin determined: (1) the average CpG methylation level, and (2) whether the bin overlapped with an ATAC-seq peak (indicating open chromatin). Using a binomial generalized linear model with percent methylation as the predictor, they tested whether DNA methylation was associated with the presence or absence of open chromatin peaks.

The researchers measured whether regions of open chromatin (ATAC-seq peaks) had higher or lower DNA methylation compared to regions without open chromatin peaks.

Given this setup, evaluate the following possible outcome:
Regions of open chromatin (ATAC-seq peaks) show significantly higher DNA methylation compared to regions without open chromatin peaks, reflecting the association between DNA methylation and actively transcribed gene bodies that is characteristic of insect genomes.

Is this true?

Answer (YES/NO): NO